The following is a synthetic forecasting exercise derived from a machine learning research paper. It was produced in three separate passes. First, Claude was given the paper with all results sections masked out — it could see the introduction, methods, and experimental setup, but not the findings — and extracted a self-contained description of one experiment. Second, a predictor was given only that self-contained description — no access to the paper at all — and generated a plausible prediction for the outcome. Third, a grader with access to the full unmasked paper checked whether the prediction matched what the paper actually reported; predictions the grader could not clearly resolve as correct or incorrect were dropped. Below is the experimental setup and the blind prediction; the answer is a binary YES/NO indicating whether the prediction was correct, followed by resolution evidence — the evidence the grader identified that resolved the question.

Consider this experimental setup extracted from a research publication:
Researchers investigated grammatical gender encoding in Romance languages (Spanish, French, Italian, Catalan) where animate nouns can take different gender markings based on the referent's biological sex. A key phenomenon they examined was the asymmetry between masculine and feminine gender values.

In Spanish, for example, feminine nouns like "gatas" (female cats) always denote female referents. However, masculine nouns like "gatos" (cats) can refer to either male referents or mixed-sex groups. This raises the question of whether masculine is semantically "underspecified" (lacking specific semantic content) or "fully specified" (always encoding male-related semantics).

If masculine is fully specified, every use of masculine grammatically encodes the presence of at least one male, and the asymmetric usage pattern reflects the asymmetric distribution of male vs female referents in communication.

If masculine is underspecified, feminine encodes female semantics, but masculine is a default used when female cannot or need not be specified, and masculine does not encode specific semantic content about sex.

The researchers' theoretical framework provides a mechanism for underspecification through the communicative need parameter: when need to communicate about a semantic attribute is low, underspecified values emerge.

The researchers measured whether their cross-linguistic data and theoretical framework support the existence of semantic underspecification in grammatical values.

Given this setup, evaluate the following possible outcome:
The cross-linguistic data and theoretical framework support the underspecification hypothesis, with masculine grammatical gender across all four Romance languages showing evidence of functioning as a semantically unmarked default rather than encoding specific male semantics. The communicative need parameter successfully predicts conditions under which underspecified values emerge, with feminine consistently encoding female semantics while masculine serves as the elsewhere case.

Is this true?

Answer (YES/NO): YES